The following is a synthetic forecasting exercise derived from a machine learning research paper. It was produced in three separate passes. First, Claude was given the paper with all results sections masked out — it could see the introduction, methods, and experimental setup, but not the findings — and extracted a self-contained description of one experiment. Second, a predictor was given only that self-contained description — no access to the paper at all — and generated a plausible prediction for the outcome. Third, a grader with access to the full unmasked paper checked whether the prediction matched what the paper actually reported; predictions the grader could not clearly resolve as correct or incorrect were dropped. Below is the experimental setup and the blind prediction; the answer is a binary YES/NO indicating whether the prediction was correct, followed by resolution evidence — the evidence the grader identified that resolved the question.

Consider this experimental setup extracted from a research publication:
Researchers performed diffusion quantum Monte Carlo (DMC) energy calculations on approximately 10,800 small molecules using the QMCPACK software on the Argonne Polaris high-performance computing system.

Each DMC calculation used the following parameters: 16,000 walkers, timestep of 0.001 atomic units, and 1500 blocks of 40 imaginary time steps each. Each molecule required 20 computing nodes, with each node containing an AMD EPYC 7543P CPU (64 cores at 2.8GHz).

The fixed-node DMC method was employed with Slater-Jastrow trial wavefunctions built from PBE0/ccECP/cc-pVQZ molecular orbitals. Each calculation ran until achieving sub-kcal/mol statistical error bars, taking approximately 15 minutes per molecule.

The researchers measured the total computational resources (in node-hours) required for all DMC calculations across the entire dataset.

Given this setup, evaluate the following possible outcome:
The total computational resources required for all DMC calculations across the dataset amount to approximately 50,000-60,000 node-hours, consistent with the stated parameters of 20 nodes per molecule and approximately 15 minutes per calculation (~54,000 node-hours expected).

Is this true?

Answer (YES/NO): YES